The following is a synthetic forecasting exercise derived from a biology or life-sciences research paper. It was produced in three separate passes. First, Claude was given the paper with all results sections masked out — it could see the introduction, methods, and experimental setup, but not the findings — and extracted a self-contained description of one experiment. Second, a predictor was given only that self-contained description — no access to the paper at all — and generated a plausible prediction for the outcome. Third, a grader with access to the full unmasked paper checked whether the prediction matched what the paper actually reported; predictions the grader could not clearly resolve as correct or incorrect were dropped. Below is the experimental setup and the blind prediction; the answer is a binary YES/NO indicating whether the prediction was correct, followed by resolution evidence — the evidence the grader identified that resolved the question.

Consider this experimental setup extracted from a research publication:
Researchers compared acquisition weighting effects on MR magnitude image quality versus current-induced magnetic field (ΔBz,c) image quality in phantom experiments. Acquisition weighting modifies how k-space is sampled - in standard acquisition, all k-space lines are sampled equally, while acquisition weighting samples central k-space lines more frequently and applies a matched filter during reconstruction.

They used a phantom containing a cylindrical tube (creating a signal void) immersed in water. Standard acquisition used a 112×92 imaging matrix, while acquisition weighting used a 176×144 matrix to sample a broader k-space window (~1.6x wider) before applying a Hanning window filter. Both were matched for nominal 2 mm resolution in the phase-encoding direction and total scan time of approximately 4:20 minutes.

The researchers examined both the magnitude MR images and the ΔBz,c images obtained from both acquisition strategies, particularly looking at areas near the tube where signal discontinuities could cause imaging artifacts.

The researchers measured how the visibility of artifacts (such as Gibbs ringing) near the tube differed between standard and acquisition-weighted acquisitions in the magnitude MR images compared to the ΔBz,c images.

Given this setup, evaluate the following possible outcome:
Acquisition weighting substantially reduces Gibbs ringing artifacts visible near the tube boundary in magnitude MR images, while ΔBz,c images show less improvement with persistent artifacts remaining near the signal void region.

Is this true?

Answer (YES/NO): NO